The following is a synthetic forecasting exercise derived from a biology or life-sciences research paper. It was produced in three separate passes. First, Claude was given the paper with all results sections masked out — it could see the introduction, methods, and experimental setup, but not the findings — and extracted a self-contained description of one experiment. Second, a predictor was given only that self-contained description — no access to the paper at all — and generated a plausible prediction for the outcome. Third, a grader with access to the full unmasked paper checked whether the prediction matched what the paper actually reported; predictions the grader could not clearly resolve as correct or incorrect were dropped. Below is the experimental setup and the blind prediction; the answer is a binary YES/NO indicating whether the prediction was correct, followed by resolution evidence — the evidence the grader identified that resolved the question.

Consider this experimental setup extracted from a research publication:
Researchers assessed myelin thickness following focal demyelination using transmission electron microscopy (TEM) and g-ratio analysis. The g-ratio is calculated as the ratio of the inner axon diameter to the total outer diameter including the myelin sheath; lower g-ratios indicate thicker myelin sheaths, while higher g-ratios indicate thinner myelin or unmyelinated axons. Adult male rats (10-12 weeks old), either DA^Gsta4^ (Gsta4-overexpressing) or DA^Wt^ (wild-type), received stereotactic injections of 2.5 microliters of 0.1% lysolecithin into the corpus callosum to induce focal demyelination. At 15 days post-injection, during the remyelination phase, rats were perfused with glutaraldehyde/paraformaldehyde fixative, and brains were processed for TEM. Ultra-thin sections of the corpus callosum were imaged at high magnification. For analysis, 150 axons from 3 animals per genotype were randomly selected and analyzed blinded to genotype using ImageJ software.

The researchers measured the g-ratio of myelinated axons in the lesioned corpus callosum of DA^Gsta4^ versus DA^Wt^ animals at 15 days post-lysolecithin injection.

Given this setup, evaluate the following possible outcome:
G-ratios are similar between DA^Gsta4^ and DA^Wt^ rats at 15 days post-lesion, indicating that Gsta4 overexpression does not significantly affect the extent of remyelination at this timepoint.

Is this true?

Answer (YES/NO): NO